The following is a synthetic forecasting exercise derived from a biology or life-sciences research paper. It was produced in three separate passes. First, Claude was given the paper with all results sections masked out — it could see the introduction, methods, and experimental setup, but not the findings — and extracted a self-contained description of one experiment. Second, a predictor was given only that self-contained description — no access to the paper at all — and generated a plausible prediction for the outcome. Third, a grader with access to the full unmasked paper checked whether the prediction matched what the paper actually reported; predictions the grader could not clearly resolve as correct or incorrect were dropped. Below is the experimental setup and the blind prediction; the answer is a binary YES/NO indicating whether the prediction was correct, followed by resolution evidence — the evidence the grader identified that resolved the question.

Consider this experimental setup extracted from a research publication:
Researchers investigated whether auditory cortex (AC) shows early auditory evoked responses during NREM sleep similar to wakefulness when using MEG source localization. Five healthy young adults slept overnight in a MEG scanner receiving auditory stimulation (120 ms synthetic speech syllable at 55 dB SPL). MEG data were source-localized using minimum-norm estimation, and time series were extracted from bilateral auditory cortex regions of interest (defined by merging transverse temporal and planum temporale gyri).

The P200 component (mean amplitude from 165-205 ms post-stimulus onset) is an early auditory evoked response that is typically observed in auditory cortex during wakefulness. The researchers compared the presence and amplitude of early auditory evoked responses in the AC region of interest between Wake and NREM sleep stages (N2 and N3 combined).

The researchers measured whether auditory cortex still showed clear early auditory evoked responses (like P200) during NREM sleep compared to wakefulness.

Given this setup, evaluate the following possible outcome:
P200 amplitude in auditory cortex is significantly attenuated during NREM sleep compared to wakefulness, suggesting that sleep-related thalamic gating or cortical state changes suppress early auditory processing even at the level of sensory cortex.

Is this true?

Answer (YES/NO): YES